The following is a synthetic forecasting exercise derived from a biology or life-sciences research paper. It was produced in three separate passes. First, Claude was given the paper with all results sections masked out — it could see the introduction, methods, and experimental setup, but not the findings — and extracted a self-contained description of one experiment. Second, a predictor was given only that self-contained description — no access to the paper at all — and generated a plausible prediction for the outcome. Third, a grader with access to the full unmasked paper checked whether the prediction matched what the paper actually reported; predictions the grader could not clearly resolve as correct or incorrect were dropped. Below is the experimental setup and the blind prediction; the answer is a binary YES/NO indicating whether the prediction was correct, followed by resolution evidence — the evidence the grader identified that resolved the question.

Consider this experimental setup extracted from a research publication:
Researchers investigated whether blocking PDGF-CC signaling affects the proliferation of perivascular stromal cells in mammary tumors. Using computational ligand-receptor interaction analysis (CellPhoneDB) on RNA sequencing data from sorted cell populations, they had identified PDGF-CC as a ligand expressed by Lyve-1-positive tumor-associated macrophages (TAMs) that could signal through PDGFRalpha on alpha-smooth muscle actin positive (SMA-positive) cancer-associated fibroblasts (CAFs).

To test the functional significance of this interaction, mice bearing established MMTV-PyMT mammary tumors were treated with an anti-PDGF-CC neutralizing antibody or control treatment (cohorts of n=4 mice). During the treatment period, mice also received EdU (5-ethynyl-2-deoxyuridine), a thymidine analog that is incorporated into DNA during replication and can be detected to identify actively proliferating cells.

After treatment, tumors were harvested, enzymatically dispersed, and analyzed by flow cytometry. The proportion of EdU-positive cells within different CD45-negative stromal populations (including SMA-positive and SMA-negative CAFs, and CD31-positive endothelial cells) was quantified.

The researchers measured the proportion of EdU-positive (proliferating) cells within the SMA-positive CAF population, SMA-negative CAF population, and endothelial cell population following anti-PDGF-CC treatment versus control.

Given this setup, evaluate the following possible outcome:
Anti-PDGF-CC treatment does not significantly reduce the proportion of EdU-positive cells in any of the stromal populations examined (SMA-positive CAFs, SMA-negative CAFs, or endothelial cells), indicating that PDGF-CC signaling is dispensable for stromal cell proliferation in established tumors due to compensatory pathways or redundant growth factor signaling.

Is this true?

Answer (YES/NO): NO